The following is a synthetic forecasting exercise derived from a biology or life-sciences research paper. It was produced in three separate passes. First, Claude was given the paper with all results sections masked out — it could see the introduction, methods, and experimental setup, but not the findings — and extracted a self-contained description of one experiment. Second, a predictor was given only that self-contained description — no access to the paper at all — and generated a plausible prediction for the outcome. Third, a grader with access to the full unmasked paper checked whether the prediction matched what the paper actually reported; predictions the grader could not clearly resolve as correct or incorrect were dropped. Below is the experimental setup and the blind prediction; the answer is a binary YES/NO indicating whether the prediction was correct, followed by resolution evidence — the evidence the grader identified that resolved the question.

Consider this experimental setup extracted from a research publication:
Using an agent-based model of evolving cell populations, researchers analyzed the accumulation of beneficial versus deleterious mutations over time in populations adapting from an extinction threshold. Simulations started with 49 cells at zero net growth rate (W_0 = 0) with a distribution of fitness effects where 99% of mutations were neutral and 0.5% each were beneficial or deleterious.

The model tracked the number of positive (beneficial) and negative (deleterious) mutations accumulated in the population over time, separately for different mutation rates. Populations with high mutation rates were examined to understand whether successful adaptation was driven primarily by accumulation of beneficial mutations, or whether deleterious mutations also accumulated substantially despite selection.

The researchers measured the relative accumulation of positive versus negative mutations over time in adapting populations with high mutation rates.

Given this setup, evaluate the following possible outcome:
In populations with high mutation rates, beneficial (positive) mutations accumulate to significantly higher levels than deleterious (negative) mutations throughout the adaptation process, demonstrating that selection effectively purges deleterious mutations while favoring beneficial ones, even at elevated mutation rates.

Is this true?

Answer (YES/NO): NO